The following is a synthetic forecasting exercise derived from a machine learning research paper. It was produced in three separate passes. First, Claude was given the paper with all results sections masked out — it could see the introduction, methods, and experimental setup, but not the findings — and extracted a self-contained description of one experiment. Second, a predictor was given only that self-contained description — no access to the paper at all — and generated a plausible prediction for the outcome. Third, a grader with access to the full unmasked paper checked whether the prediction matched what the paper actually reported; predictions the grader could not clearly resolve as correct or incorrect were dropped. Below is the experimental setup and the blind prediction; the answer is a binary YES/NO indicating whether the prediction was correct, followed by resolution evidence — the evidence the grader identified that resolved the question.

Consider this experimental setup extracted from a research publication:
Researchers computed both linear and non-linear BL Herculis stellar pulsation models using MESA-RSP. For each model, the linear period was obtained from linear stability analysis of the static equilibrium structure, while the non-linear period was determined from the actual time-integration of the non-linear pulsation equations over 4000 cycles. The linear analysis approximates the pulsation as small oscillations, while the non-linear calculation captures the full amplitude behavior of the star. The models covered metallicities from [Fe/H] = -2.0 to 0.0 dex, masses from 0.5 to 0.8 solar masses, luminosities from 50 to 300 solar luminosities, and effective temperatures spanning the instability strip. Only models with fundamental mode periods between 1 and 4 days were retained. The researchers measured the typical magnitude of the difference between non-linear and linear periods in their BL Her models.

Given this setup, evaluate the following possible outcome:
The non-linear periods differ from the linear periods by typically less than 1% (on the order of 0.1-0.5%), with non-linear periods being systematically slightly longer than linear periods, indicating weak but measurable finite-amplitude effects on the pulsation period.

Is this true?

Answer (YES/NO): NO